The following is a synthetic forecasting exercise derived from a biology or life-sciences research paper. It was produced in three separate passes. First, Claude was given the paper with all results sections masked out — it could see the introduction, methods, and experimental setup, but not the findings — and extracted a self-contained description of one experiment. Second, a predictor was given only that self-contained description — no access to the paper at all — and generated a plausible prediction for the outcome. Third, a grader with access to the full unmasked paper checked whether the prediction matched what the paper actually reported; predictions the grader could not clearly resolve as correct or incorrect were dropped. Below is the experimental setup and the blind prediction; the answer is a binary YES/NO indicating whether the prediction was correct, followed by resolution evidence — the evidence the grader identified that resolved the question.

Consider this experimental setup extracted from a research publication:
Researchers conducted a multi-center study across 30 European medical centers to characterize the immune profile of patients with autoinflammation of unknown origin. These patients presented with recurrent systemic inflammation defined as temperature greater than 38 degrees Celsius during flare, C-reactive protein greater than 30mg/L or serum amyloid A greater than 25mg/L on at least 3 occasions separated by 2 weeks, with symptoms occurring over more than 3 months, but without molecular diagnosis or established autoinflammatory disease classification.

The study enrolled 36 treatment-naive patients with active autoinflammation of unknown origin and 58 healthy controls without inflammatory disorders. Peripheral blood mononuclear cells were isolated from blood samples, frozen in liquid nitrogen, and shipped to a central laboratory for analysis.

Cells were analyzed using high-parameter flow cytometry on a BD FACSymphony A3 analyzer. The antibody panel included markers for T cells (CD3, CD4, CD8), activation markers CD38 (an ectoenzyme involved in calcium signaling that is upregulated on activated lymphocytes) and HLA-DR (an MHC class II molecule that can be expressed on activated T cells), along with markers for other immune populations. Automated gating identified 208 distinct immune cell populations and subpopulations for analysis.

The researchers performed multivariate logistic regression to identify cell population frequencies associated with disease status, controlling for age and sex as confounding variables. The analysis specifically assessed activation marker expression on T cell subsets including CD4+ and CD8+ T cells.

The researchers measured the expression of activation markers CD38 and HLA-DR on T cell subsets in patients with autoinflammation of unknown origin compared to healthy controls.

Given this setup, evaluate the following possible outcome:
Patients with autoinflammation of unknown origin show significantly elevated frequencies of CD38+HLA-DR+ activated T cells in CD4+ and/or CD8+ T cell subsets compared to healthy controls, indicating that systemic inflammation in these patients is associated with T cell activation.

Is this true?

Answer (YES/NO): YES